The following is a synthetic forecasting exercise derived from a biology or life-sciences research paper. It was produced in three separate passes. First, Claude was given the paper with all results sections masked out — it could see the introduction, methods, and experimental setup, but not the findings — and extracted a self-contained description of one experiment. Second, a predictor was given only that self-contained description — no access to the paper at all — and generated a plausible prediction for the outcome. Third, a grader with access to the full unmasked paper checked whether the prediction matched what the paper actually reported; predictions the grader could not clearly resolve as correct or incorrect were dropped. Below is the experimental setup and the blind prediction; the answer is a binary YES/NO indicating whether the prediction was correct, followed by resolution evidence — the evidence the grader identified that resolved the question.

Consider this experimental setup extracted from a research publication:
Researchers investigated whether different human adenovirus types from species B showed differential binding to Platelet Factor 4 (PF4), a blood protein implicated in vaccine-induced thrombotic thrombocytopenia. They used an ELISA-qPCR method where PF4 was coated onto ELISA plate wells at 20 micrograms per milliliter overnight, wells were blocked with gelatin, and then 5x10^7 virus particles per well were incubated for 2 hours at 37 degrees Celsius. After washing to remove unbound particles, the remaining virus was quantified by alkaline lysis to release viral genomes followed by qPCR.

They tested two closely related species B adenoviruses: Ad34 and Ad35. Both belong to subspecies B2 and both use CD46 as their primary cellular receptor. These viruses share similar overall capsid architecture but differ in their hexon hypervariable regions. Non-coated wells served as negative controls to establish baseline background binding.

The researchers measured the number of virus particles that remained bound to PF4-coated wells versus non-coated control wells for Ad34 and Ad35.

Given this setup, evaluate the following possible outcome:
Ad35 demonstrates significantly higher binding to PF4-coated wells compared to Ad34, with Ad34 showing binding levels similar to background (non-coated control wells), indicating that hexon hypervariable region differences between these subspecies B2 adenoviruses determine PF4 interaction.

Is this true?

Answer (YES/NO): YES